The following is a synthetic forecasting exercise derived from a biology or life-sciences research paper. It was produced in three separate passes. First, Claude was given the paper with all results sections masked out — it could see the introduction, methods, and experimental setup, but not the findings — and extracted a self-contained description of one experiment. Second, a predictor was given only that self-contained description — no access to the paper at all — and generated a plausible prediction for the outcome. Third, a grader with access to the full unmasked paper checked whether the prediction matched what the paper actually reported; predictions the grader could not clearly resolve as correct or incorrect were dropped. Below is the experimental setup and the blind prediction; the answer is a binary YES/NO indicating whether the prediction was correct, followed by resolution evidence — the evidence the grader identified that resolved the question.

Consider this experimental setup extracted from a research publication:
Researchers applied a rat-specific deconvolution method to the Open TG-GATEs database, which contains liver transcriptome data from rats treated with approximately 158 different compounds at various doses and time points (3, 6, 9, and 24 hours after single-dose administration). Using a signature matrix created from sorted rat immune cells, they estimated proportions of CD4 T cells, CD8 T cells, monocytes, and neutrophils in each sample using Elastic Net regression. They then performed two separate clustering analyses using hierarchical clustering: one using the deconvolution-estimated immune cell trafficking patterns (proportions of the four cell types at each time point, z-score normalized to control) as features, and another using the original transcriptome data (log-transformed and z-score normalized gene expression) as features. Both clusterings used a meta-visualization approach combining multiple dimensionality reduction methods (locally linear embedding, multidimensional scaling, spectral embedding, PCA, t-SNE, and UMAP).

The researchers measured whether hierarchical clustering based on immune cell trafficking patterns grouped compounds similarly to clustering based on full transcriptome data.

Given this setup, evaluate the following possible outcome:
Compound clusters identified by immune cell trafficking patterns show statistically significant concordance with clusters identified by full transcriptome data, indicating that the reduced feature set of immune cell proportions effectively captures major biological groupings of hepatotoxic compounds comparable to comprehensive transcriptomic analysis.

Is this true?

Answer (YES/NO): NO